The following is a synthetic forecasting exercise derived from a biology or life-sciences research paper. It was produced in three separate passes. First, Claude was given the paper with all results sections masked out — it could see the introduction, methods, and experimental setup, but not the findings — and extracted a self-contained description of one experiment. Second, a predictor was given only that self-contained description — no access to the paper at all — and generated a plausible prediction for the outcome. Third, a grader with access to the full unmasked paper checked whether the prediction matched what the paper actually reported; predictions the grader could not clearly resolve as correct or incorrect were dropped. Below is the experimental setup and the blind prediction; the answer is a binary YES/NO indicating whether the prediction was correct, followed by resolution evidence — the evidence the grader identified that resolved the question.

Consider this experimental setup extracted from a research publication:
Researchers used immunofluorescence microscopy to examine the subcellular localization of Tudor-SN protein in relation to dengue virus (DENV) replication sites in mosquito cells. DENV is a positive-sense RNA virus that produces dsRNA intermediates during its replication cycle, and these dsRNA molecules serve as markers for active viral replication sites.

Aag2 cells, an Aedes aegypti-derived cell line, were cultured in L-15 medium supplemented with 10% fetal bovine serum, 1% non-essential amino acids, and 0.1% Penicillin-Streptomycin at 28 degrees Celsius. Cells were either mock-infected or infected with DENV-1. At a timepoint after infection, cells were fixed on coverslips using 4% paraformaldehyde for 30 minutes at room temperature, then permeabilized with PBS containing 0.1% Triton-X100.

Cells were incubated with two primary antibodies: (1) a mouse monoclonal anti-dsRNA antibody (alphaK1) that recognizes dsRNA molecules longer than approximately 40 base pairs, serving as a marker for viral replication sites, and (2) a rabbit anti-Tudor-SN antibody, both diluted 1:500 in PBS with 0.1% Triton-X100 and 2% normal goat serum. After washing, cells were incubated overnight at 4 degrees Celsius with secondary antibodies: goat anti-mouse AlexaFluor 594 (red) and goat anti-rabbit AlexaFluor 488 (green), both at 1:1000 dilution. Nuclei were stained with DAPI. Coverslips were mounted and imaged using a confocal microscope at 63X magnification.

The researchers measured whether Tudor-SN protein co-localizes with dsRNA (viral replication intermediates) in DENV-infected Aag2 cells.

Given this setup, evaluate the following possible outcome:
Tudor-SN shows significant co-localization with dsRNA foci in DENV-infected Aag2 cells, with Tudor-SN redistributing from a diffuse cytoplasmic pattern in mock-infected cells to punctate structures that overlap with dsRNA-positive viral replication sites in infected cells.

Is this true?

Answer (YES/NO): NO